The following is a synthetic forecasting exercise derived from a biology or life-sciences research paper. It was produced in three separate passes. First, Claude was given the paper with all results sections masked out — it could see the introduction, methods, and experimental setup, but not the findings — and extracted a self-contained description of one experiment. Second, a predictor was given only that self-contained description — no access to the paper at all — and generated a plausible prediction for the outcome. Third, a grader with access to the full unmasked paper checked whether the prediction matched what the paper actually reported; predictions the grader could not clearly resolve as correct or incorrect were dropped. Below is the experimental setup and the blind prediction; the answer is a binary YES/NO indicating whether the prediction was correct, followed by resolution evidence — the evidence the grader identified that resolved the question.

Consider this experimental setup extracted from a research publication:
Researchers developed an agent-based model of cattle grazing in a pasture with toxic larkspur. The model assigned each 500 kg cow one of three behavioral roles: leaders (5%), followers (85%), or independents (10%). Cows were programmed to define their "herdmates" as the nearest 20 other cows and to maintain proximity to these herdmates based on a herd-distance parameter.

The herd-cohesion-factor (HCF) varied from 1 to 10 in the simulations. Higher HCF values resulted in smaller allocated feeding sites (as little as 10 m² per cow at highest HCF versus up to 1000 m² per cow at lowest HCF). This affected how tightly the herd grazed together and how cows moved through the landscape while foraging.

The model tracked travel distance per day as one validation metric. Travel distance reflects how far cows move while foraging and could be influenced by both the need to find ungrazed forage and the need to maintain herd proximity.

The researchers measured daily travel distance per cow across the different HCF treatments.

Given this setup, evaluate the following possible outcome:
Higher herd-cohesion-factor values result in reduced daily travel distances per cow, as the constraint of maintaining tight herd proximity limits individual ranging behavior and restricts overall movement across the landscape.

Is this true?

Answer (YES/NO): NO